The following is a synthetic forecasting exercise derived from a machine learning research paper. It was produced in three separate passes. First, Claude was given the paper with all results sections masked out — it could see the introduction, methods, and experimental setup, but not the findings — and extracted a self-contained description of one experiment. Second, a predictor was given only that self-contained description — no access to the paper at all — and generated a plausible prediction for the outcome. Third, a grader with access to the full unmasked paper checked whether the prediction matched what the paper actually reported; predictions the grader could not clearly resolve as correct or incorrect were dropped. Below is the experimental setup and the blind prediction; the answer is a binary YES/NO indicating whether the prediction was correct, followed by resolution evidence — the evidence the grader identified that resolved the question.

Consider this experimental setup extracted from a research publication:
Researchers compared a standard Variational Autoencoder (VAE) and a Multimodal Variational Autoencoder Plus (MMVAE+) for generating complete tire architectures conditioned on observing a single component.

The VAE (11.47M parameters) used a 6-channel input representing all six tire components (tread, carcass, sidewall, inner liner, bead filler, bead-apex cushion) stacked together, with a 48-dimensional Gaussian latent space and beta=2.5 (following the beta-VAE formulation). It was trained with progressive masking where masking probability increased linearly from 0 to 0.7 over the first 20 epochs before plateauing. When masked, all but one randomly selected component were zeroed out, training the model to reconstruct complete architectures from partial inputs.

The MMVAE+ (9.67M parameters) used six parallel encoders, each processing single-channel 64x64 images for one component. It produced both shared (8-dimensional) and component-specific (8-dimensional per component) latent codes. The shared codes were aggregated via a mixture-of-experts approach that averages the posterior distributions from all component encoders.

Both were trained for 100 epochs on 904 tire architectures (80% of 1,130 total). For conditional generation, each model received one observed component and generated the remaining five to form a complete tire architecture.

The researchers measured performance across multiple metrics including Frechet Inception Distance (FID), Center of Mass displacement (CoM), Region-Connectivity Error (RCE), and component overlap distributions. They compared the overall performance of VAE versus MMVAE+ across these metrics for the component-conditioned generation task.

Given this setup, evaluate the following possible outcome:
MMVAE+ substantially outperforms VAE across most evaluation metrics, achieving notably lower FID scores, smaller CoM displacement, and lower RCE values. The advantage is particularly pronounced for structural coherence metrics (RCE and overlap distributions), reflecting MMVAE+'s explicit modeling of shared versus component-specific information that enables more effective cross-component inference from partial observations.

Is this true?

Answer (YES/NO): NO